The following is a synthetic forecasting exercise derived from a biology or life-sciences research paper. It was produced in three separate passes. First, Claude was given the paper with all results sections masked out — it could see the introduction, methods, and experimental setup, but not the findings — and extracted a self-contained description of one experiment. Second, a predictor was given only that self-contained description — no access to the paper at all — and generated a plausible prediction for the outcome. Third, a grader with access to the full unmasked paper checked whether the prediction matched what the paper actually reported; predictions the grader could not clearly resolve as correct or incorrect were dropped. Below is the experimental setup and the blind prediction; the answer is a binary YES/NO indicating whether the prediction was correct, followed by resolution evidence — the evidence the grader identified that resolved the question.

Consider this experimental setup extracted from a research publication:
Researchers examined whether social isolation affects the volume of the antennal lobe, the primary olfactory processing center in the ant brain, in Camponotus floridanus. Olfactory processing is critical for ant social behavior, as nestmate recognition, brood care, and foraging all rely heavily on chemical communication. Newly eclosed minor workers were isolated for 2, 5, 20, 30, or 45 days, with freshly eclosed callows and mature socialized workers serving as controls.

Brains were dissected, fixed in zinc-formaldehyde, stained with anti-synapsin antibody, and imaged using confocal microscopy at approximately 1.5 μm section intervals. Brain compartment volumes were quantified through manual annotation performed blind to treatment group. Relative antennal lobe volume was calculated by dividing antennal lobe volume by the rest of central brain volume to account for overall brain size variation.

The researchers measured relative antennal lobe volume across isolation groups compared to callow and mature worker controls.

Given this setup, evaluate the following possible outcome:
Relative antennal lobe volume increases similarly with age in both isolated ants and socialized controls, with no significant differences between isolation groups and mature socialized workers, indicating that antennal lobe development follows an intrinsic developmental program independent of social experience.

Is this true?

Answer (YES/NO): NO